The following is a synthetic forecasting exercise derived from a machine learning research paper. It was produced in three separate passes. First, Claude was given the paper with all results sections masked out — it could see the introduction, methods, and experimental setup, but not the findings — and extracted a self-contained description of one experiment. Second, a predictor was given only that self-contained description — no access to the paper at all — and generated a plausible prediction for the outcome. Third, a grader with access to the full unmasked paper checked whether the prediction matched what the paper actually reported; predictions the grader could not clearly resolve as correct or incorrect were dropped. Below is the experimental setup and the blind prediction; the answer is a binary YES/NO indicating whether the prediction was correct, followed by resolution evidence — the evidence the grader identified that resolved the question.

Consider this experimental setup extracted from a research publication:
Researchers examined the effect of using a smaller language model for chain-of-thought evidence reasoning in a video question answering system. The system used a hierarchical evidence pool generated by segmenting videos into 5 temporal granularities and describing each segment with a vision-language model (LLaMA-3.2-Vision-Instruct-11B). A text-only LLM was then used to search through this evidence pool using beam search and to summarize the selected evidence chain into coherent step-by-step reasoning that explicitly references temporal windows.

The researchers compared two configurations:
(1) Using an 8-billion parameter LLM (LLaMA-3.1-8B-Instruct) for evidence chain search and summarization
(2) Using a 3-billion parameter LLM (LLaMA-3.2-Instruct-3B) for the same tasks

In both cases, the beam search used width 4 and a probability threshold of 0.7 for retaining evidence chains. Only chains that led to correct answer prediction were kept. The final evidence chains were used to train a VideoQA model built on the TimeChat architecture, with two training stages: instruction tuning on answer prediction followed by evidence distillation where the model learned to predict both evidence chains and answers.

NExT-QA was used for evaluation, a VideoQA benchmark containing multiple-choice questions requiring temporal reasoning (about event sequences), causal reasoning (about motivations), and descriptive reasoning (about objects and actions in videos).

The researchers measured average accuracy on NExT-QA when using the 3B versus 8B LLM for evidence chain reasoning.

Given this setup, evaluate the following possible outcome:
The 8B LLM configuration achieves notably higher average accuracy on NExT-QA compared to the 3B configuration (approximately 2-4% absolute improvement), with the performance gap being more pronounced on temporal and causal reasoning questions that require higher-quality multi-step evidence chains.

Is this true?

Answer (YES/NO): NO